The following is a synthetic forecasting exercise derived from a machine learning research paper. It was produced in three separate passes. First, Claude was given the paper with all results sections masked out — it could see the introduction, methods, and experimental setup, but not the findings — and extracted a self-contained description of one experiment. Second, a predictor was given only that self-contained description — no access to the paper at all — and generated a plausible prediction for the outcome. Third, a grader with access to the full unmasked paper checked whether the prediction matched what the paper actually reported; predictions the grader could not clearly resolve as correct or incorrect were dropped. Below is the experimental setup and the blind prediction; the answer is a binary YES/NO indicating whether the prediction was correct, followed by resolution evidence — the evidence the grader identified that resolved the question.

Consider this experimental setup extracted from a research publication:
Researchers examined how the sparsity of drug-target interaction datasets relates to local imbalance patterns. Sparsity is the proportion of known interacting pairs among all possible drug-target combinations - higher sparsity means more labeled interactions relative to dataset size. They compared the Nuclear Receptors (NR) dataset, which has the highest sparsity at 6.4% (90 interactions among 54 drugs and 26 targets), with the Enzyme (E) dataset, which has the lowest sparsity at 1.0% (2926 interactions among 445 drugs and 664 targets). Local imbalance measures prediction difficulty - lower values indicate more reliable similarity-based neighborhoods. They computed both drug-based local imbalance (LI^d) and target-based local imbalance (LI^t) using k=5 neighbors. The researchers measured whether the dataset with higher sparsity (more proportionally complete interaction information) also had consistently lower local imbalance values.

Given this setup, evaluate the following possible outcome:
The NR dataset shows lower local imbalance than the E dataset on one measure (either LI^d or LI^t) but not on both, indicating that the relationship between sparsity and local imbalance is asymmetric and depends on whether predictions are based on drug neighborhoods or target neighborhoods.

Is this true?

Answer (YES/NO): YES